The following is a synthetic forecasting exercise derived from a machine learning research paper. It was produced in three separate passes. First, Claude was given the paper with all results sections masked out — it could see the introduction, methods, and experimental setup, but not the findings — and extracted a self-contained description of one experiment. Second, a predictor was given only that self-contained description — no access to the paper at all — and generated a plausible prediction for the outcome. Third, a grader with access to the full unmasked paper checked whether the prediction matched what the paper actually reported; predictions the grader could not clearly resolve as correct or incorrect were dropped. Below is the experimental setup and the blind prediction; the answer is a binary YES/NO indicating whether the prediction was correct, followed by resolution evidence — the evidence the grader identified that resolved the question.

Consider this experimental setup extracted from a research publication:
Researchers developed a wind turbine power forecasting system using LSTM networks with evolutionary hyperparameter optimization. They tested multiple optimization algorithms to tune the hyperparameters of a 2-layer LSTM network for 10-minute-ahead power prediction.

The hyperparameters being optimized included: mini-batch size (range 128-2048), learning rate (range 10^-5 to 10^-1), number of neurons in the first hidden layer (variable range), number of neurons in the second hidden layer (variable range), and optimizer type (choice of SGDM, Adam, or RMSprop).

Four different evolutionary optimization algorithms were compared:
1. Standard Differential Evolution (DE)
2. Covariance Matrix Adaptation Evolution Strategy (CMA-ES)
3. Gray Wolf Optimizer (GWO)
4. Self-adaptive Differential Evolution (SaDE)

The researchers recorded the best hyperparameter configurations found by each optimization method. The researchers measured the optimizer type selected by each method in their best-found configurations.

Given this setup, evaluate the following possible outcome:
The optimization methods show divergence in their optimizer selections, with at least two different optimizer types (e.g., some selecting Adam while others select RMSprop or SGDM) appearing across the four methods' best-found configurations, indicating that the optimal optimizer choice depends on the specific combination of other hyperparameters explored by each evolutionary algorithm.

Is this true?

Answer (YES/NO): YES